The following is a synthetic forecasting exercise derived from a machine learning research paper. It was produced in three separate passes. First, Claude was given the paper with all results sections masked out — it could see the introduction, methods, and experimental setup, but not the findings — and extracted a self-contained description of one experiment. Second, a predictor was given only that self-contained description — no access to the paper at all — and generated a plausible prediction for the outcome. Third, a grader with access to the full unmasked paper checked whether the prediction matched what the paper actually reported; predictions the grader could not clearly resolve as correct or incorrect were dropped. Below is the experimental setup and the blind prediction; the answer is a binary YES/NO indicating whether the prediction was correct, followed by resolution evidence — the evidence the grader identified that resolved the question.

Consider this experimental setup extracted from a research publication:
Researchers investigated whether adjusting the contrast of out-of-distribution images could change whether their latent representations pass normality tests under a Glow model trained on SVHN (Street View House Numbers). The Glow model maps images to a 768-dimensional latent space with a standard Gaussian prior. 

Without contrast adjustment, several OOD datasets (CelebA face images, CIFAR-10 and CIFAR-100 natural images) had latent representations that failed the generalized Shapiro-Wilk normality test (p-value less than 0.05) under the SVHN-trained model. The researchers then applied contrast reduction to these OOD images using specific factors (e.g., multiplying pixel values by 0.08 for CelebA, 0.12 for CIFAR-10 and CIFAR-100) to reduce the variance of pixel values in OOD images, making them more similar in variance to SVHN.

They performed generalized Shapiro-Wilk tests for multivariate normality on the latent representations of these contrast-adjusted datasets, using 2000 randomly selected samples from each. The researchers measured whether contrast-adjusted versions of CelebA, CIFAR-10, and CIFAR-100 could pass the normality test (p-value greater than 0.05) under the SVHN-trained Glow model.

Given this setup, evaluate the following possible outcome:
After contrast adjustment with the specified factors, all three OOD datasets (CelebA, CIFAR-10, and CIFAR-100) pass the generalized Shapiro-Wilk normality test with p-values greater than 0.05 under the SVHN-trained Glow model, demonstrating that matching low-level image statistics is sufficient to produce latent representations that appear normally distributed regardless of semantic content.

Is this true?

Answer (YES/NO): YES